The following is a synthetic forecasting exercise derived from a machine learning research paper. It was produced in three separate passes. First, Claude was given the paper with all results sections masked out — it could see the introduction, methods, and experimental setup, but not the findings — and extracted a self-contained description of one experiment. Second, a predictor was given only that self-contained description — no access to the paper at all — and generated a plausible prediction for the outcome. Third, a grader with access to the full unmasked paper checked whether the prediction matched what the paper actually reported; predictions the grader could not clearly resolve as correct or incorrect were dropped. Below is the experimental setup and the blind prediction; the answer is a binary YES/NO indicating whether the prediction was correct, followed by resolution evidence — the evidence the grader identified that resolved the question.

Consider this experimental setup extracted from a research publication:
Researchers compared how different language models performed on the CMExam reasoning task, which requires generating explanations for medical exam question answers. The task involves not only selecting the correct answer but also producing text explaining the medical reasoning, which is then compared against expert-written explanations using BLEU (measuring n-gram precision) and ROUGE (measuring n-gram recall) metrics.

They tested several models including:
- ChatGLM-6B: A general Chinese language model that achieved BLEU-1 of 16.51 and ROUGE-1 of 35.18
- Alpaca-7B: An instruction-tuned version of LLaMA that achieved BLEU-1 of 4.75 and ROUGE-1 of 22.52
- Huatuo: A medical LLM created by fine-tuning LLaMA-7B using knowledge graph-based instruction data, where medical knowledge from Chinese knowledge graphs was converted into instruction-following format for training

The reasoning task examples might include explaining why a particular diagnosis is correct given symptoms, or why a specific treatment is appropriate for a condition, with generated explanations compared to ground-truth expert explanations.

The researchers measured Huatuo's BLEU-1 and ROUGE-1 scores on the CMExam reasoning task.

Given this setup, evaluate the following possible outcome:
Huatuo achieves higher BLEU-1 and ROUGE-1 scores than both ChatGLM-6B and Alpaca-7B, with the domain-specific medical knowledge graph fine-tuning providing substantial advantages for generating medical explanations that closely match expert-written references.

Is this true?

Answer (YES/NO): NO